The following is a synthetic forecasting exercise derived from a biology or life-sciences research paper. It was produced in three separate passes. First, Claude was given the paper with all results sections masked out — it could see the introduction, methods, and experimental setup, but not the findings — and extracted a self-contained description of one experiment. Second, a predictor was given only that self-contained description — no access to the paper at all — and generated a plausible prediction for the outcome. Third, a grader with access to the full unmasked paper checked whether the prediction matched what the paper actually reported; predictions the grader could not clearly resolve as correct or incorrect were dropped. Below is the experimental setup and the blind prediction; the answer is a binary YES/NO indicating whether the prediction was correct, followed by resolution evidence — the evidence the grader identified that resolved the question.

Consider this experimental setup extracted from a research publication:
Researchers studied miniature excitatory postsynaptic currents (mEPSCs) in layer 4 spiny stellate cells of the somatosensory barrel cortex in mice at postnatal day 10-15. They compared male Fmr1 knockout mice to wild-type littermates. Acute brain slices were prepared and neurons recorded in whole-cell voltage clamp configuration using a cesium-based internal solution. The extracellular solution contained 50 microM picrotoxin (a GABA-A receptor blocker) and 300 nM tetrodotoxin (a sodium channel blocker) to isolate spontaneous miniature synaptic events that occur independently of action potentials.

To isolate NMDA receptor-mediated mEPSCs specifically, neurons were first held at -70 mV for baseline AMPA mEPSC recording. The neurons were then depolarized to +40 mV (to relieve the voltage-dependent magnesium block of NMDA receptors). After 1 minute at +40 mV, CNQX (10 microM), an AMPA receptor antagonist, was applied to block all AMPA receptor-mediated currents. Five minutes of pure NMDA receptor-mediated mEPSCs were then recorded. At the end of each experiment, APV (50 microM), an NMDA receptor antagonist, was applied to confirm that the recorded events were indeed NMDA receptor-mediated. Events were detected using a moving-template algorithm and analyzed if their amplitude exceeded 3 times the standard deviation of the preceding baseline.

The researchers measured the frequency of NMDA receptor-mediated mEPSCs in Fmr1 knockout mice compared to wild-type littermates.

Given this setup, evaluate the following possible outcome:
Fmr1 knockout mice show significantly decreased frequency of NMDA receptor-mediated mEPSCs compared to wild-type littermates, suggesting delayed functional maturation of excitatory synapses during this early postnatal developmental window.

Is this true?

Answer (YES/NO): NO